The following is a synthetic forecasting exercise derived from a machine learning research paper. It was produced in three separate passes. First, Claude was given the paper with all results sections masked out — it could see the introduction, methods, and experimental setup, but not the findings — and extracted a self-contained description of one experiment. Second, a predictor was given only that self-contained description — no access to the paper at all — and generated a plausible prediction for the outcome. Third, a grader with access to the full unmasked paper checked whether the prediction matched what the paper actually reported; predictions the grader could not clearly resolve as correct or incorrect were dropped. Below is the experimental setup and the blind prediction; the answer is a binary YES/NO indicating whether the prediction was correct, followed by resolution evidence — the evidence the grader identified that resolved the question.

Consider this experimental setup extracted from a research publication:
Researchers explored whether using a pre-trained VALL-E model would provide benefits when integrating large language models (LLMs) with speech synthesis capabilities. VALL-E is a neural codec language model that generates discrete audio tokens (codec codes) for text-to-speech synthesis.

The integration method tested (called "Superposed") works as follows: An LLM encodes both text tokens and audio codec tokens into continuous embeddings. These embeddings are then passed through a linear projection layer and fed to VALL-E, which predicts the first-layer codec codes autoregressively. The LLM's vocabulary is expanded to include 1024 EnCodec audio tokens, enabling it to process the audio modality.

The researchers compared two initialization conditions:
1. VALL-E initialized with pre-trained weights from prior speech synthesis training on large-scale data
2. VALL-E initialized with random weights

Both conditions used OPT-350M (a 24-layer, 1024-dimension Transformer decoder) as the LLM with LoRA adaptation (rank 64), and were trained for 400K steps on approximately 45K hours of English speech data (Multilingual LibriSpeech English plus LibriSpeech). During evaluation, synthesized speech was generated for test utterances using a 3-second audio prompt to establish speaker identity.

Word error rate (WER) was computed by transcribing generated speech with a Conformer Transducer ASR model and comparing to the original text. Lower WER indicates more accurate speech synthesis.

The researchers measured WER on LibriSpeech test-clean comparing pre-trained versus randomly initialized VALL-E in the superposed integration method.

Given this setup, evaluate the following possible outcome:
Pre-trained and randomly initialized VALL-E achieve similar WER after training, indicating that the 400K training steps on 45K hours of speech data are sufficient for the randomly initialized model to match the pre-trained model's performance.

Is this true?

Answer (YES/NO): NO